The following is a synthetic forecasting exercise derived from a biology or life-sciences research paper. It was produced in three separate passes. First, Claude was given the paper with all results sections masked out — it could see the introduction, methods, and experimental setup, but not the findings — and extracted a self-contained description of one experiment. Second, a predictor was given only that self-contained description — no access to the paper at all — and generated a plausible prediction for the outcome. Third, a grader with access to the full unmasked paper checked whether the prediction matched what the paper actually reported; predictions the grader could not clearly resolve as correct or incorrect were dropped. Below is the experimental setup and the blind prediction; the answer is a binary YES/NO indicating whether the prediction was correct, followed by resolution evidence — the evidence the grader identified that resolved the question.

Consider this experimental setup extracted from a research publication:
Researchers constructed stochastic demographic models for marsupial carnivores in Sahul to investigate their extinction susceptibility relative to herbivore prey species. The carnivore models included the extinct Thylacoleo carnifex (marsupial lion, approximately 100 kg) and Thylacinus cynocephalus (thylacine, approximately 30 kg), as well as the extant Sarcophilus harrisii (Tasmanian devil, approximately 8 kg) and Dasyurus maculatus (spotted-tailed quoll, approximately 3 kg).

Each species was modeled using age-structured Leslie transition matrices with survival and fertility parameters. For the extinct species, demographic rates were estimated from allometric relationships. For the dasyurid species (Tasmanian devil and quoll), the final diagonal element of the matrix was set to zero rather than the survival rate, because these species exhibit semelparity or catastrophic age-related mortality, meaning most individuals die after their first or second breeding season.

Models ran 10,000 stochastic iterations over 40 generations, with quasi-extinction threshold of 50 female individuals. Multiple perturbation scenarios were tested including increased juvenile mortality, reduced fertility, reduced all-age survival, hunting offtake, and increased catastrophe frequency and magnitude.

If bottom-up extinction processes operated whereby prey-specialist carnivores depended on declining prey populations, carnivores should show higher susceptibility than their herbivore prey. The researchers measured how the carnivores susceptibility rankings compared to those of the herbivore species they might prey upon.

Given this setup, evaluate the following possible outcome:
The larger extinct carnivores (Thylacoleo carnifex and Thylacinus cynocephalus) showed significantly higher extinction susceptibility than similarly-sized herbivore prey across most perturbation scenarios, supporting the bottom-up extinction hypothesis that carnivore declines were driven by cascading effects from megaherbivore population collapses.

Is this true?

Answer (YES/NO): NO